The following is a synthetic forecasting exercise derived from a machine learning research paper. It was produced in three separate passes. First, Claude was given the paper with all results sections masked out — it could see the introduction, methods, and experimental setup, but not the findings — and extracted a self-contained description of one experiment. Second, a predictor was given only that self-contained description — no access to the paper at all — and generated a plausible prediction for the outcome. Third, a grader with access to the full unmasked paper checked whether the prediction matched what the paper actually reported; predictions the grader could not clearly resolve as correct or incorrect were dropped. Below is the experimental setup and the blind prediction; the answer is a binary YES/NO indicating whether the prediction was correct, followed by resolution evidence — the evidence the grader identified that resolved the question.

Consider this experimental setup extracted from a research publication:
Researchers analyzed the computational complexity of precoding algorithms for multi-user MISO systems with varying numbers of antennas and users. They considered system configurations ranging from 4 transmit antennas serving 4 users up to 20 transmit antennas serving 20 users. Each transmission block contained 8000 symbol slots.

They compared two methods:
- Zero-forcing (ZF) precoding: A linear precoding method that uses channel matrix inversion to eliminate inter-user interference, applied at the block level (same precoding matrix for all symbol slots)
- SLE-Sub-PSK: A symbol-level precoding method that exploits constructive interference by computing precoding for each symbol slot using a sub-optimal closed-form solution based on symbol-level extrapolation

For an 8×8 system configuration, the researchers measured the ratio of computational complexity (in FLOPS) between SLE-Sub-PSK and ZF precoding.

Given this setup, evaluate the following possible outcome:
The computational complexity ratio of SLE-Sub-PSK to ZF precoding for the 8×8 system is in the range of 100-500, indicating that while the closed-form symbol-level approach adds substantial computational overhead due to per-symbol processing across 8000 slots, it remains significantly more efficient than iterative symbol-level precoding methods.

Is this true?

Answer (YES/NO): NO